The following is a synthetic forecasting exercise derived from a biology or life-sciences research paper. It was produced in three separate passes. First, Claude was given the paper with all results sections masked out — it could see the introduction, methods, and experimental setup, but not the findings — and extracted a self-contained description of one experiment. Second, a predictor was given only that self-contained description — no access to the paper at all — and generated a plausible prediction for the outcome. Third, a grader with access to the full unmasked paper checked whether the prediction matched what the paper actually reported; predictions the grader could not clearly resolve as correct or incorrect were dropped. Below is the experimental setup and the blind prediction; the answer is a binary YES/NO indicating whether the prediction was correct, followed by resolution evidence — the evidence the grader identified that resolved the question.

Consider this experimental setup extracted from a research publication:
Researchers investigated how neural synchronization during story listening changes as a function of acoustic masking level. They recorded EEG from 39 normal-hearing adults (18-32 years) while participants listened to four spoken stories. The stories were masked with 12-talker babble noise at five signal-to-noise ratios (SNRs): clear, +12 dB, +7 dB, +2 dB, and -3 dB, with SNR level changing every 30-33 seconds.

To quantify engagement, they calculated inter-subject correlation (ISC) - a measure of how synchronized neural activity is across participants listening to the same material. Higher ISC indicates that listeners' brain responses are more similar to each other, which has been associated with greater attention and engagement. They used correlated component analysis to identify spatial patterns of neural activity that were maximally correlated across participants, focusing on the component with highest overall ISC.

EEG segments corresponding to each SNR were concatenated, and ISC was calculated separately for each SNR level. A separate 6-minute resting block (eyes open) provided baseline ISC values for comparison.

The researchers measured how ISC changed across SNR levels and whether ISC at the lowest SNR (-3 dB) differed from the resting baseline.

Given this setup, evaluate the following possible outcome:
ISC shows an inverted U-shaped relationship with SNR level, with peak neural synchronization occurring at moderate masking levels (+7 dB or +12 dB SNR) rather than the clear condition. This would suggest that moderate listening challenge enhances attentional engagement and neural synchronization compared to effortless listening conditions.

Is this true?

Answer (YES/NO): NO